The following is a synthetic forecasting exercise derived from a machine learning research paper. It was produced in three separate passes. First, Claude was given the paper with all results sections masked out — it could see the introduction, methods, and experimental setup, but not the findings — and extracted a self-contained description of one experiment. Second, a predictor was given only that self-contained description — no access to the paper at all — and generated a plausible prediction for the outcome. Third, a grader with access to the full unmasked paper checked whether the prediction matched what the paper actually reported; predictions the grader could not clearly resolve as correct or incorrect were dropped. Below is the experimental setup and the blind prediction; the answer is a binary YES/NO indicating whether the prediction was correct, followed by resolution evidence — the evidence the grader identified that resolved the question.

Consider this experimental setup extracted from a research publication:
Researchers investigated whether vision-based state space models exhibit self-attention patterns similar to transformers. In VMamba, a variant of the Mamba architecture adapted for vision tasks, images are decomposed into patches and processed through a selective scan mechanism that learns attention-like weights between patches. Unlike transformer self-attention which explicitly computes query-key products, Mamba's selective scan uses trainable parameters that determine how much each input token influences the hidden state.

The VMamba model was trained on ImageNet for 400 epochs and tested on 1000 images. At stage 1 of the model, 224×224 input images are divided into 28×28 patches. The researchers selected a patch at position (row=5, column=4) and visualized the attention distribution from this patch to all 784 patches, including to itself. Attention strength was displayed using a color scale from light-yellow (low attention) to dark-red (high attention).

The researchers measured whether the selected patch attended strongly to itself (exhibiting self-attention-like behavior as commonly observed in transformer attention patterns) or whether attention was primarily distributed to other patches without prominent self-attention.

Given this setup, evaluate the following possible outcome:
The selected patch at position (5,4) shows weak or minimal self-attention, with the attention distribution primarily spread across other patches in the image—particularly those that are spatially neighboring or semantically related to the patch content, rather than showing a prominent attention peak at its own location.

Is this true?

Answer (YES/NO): NO